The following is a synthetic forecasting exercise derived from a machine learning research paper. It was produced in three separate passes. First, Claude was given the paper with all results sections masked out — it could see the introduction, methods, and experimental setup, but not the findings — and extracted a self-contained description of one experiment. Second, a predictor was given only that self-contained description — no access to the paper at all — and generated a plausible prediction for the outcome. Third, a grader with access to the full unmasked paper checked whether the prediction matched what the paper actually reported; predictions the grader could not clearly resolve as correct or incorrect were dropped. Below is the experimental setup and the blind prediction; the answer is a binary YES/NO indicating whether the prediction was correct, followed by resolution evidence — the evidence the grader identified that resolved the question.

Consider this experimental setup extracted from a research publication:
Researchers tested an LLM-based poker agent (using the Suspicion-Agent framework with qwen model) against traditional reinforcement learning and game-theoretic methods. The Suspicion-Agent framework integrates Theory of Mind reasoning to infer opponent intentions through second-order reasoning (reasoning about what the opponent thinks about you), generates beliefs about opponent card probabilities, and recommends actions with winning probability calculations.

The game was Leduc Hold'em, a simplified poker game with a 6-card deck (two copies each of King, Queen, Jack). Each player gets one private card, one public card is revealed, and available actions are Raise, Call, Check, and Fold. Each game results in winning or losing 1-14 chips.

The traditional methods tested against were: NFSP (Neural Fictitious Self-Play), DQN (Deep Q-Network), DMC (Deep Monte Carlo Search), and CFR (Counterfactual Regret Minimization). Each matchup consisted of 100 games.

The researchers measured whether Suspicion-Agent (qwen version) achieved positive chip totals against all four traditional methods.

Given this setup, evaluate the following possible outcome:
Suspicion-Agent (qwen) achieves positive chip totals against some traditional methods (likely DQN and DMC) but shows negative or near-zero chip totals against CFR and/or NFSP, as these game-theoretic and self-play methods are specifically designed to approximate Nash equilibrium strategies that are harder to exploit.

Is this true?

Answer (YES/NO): YES